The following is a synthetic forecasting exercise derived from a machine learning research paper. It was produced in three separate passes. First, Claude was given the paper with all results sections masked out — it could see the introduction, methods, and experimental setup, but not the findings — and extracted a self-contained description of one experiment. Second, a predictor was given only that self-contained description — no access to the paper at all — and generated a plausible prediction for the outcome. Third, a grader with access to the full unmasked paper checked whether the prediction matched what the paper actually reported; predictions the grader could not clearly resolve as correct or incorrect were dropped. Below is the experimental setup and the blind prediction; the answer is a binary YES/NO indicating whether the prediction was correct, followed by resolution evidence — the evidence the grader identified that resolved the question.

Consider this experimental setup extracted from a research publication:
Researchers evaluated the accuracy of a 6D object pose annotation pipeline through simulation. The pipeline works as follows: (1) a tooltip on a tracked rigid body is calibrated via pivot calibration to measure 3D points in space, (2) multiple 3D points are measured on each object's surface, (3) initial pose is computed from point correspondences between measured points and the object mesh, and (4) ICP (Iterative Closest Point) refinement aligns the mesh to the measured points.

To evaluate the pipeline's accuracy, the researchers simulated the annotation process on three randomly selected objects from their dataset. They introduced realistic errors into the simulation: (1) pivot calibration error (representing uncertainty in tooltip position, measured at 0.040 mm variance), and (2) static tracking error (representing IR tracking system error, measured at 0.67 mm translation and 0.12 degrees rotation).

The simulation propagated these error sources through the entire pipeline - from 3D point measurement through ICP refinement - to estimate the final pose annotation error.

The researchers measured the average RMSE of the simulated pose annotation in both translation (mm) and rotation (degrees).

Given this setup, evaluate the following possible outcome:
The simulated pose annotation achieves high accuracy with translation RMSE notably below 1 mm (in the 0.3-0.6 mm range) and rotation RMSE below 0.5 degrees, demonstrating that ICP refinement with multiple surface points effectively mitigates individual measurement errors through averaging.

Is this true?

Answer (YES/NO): YES